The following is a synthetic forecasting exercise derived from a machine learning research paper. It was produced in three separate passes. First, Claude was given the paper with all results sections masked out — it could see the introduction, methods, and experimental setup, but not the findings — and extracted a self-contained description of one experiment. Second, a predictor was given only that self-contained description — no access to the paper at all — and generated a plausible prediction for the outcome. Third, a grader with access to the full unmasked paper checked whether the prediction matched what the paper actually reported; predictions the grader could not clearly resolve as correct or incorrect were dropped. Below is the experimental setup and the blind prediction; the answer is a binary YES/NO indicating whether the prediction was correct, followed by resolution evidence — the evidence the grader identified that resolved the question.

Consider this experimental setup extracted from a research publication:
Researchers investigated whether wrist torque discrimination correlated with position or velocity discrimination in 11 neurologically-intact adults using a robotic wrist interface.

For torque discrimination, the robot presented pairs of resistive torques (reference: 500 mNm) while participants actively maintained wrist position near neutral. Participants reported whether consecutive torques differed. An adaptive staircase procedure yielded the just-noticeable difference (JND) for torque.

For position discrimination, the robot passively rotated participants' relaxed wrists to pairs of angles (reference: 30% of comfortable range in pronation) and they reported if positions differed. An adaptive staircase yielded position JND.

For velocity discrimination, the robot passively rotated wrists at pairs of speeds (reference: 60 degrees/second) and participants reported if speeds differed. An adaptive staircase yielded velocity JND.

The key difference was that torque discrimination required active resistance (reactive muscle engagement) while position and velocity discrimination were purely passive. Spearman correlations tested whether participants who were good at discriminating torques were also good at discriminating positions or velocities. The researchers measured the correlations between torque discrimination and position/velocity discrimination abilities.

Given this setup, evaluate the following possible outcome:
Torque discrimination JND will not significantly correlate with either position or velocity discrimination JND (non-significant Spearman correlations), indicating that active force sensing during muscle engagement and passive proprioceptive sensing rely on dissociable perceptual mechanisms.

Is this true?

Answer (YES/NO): YES